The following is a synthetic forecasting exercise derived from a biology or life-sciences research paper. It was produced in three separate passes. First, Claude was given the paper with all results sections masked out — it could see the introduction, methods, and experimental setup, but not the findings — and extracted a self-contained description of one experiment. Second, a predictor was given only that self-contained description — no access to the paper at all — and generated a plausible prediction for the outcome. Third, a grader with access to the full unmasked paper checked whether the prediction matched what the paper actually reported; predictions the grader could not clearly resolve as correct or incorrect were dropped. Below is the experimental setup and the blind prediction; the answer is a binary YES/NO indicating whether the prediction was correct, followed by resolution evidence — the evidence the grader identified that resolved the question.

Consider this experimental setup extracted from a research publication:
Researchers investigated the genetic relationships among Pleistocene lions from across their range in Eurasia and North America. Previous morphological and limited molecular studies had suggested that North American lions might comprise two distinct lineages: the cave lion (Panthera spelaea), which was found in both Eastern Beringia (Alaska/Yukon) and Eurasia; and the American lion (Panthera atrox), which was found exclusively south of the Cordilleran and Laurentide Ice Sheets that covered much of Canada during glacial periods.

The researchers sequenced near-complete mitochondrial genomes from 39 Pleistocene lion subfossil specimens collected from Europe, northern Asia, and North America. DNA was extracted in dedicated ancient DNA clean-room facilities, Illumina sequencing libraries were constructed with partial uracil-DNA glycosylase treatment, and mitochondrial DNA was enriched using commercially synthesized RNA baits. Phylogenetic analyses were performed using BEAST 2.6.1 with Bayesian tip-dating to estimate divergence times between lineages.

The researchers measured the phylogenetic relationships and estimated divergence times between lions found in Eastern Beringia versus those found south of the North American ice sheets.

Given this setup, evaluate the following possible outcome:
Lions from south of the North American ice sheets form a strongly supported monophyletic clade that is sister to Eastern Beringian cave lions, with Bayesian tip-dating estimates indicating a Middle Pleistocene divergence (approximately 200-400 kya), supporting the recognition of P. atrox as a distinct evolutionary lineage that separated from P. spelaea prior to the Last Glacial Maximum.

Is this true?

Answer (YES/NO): NO